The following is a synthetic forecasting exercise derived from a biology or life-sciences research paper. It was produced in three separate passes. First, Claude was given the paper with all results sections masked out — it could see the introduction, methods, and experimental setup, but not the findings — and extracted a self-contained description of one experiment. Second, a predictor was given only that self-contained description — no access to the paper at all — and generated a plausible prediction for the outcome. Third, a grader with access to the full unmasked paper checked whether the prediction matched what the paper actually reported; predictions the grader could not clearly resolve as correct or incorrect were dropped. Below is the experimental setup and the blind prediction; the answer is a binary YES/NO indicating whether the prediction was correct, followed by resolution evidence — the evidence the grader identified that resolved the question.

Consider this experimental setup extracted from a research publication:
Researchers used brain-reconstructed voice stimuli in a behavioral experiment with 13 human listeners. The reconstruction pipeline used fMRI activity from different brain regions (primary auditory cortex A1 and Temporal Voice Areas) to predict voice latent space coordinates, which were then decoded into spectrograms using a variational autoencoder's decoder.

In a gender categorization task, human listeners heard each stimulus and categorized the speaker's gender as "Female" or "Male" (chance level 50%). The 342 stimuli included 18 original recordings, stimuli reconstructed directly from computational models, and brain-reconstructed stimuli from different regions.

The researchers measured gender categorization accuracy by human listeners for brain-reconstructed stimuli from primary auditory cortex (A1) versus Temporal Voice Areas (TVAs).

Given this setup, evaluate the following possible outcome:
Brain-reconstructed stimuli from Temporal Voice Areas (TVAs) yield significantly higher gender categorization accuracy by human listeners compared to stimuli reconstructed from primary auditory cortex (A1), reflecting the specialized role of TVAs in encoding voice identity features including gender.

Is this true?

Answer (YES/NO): NO